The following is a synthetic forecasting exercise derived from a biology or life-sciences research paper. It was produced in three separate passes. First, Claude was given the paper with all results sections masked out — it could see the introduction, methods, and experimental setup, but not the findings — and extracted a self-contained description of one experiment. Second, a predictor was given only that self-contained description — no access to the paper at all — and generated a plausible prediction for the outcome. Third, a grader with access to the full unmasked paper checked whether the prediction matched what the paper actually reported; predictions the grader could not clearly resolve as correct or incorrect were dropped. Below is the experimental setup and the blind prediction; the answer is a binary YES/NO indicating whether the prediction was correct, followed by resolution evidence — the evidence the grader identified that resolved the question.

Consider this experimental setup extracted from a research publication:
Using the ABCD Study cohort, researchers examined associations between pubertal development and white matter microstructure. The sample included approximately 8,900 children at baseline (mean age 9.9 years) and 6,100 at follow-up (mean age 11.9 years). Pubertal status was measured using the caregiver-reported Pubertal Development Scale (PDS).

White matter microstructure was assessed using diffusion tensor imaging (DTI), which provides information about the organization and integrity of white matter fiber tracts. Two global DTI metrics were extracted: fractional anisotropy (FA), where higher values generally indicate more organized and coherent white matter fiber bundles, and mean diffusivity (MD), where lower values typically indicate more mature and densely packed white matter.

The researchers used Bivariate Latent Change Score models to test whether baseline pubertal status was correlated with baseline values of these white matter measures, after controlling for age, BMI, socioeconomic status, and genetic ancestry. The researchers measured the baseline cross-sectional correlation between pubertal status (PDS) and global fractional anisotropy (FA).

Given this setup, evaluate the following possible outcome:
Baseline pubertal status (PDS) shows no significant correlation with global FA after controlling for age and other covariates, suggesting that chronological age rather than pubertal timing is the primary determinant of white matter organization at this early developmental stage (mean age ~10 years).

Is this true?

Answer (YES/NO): YES